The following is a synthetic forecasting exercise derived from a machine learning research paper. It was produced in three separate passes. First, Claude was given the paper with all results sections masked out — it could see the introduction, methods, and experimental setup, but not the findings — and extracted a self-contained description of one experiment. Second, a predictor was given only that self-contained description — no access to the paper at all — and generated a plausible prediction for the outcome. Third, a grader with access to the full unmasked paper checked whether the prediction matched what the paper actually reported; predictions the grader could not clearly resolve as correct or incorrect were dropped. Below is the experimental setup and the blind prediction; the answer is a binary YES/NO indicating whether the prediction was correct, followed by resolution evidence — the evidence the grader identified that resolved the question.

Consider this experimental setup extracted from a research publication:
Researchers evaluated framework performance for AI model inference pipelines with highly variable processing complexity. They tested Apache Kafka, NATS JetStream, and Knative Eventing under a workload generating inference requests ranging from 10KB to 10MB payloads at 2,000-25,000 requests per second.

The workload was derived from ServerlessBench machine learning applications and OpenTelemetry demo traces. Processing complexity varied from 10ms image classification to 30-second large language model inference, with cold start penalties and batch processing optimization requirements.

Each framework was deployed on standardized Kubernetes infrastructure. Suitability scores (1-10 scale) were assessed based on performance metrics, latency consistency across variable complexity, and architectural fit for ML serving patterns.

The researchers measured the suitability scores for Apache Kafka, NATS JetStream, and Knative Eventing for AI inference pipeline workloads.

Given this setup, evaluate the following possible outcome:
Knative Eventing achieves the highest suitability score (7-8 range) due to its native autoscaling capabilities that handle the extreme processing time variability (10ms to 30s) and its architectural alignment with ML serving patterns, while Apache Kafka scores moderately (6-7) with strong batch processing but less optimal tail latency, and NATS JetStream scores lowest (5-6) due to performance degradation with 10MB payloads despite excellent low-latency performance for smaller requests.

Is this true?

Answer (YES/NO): NO